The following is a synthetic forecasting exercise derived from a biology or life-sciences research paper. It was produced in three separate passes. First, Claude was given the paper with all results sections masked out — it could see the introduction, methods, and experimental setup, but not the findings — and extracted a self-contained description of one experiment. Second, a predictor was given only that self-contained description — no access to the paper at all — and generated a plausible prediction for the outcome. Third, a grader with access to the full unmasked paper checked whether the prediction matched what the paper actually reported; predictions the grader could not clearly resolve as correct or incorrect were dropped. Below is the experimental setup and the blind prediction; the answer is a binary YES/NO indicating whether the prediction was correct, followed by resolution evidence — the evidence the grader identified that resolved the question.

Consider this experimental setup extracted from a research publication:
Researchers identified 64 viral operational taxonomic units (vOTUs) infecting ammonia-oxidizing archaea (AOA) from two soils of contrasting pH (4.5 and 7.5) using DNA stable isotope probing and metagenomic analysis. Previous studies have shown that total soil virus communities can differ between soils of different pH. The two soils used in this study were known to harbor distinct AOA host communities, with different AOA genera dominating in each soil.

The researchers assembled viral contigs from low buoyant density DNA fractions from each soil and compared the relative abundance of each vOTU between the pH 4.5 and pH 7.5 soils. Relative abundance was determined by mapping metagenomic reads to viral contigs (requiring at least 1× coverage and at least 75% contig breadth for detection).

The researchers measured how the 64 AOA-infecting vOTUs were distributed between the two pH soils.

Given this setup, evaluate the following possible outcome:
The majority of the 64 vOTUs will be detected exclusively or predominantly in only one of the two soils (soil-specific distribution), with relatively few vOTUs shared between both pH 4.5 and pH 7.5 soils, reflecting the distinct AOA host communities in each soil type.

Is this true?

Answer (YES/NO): YES